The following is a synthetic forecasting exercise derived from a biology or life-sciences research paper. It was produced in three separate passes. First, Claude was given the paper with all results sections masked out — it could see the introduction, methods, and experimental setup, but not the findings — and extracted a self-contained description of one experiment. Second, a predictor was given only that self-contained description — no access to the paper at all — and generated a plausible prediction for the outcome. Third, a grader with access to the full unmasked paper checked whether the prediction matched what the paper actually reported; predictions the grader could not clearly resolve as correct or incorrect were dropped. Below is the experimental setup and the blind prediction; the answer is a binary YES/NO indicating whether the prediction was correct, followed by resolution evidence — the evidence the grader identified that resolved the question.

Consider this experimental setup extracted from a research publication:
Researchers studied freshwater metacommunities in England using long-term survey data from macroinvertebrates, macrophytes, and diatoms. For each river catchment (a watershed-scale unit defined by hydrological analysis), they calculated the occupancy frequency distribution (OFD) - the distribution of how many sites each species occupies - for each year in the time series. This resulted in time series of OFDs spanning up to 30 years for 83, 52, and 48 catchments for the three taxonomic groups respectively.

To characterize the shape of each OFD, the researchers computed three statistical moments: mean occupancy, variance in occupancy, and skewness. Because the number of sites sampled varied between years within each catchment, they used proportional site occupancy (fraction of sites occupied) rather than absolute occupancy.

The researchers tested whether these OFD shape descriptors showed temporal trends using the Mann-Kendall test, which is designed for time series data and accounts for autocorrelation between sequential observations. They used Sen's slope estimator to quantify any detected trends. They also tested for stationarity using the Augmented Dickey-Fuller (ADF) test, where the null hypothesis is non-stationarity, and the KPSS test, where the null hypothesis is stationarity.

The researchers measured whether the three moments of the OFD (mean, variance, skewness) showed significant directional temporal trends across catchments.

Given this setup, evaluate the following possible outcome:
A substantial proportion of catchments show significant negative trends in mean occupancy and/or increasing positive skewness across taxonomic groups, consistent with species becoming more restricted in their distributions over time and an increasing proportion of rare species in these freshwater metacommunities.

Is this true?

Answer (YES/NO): NO